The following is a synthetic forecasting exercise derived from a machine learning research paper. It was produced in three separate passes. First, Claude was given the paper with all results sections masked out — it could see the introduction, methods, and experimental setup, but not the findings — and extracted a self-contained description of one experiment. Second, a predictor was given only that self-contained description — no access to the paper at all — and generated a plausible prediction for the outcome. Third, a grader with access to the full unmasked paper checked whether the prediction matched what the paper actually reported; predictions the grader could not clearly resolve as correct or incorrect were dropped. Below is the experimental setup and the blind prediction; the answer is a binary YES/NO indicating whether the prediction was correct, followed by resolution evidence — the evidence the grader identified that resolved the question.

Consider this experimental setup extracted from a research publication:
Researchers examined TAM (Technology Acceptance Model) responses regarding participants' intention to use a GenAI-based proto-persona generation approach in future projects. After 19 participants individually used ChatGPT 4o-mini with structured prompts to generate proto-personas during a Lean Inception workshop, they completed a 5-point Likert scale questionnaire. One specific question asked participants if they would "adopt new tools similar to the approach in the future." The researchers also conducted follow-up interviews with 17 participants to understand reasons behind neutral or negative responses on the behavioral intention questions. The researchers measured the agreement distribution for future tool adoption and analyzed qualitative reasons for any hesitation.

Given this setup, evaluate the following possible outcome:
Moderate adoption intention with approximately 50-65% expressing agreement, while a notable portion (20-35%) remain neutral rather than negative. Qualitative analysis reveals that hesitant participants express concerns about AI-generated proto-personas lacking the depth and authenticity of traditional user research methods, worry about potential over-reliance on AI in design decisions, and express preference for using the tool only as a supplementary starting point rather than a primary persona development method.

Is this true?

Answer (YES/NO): NO